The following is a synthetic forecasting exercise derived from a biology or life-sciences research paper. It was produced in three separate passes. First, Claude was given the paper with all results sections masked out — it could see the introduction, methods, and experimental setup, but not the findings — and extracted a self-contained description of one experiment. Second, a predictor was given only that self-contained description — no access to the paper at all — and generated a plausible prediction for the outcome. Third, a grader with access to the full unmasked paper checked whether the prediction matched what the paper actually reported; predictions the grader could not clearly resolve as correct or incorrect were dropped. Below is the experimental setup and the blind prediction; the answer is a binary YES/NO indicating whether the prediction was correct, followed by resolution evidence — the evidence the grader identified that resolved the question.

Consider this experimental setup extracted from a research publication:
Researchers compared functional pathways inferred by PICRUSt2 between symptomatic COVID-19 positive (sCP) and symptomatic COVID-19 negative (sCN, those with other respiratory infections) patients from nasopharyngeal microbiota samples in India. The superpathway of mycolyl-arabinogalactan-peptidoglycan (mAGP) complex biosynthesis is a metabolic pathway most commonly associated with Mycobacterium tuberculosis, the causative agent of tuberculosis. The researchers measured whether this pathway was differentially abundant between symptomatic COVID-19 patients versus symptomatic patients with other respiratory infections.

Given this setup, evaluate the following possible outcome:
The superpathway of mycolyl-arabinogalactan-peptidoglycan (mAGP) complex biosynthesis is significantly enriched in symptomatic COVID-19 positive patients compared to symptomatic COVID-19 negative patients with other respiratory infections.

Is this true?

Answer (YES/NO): YES